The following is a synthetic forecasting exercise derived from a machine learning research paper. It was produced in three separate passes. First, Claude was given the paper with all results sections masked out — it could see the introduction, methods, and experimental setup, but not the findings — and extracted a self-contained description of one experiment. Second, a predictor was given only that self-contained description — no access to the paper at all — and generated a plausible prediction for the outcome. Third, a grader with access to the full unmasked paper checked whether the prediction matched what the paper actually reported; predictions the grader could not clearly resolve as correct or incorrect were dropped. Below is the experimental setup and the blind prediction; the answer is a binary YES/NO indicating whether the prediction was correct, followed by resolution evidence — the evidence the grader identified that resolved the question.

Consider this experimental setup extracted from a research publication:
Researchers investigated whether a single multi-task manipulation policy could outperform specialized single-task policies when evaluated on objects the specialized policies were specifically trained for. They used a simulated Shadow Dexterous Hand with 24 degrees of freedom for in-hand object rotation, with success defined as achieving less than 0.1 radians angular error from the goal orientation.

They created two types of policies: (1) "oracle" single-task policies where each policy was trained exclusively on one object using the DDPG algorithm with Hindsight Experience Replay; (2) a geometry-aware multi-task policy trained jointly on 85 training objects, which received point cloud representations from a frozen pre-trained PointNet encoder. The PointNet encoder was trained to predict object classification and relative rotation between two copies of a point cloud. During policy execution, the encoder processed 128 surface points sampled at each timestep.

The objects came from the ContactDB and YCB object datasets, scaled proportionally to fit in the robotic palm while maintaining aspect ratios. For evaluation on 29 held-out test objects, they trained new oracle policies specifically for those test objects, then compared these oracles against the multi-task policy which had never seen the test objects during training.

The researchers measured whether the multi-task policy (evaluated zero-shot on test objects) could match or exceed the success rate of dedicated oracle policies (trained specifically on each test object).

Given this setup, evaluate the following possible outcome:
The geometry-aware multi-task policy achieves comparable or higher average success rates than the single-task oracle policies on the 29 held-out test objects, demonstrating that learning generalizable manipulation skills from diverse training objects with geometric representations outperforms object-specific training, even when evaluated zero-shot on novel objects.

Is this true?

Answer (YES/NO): YES